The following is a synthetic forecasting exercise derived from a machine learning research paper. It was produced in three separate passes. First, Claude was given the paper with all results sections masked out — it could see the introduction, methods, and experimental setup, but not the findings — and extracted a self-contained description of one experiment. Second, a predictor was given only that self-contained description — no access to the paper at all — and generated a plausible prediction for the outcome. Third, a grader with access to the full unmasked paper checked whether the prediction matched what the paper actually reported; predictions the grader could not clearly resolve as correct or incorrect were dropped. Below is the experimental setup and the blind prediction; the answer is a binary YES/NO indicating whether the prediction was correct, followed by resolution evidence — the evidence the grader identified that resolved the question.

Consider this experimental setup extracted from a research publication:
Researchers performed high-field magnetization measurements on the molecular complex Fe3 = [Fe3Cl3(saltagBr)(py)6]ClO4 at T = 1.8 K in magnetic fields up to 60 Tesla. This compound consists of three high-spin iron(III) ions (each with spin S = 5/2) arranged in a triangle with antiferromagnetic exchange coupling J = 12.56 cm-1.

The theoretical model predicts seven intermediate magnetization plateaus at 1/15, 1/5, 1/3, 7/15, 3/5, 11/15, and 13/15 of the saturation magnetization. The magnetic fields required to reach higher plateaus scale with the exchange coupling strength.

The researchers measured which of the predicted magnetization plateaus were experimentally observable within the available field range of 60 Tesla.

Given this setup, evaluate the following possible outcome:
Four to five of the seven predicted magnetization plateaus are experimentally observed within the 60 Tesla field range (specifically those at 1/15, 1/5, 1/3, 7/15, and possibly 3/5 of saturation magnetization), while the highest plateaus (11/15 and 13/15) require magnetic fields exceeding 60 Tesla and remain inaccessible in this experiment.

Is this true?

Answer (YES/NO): YES